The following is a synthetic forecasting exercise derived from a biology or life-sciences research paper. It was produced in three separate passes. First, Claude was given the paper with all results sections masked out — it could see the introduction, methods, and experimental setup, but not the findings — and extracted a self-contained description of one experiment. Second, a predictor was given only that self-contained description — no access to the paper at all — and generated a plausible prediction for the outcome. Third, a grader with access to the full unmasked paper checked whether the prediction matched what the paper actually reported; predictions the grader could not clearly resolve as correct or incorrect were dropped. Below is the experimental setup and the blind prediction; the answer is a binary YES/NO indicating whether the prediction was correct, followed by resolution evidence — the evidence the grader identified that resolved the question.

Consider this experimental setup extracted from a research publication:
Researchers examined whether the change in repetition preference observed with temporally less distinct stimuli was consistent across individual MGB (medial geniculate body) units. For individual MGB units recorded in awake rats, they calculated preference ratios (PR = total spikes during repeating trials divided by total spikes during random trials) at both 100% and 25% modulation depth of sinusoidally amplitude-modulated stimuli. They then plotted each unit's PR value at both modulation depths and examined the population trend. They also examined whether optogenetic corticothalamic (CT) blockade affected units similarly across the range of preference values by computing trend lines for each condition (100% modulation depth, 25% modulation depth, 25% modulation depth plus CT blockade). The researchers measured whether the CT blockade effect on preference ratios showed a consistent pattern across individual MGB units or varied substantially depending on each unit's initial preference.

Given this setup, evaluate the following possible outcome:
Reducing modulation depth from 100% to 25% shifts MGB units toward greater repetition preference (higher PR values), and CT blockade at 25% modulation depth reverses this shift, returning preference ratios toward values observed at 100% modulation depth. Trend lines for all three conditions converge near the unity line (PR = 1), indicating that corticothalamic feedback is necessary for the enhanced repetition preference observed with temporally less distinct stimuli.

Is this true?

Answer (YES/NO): NO